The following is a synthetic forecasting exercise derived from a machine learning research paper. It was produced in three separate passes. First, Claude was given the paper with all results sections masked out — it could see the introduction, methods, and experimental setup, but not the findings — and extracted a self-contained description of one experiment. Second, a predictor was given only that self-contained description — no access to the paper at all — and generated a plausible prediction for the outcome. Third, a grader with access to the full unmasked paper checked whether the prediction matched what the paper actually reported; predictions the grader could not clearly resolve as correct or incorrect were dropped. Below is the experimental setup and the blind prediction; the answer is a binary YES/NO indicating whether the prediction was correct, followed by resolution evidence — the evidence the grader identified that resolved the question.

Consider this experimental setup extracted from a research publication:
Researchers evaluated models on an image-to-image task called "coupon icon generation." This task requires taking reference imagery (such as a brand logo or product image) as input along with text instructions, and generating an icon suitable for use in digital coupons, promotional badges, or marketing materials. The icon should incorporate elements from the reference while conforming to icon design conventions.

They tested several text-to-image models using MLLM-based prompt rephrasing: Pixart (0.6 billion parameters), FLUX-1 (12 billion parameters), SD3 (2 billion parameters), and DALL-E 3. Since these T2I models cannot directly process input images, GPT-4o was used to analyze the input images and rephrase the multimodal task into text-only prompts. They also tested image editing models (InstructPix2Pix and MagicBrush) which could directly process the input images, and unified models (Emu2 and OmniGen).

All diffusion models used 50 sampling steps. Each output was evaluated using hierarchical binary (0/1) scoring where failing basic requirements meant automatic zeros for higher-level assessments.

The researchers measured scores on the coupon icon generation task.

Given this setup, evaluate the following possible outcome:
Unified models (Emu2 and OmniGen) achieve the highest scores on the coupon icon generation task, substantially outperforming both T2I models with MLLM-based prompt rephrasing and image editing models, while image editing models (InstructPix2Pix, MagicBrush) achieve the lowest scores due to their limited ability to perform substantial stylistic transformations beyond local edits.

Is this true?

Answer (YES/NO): NO